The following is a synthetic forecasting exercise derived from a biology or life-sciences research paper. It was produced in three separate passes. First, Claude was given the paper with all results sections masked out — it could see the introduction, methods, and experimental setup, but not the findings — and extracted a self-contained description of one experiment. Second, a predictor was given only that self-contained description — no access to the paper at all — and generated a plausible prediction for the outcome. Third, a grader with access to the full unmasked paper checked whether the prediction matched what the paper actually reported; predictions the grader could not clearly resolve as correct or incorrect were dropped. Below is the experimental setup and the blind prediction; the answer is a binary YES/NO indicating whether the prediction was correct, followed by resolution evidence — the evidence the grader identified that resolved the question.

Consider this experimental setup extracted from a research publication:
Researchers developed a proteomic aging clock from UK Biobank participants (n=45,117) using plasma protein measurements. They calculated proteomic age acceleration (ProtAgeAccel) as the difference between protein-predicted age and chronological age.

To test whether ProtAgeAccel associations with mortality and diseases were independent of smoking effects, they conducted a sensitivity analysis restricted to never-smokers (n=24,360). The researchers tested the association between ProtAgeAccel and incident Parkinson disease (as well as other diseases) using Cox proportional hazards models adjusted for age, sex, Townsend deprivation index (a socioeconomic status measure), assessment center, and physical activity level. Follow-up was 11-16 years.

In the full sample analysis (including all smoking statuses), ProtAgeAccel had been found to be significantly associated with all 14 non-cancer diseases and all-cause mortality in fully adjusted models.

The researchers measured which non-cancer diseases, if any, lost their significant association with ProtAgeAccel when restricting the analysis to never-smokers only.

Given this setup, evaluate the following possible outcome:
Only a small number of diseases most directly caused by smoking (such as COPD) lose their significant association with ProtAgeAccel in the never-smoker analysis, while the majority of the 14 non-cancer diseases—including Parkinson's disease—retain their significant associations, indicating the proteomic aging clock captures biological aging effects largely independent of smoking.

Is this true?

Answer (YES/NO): NO